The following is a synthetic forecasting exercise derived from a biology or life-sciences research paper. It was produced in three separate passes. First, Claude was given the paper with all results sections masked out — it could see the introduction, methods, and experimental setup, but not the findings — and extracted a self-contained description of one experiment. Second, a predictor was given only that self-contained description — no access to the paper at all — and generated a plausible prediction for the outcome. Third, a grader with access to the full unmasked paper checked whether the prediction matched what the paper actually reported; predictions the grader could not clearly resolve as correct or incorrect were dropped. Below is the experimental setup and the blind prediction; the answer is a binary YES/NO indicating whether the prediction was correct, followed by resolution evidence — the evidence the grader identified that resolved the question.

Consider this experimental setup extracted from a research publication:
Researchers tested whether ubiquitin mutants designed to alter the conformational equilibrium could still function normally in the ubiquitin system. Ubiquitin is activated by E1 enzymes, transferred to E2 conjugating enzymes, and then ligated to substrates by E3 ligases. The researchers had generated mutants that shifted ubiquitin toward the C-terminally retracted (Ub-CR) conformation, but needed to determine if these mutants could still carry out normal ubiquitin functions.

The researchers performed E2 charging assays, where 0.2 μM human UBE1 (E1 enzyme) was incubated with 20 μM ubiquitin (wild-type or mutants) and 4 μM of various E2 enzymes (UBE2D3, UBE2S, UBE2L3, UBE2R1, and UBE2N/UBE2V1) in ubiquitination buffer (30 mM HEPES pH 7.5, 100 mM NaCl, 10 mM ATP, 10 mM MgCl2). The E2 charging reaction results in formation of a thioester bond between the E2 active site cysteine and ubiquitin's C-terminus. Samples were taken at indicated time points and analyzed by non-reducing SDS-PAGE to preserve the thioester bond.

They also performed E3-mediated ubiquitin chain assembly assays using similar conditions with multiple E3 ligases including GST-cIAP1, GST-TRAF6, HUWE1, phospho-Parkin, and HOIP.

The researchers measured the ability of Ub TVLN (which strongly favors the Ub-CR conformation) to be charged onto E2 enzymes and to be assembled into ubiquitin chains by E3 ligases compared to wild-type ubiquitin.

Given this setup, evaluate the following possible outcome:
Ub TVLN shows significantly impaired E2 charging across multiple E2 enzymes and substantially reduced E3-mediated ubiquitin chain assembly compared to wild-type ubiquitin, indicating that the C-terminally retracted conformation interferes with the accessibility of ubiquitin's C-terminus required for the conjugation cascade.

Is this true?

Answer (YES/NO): NO